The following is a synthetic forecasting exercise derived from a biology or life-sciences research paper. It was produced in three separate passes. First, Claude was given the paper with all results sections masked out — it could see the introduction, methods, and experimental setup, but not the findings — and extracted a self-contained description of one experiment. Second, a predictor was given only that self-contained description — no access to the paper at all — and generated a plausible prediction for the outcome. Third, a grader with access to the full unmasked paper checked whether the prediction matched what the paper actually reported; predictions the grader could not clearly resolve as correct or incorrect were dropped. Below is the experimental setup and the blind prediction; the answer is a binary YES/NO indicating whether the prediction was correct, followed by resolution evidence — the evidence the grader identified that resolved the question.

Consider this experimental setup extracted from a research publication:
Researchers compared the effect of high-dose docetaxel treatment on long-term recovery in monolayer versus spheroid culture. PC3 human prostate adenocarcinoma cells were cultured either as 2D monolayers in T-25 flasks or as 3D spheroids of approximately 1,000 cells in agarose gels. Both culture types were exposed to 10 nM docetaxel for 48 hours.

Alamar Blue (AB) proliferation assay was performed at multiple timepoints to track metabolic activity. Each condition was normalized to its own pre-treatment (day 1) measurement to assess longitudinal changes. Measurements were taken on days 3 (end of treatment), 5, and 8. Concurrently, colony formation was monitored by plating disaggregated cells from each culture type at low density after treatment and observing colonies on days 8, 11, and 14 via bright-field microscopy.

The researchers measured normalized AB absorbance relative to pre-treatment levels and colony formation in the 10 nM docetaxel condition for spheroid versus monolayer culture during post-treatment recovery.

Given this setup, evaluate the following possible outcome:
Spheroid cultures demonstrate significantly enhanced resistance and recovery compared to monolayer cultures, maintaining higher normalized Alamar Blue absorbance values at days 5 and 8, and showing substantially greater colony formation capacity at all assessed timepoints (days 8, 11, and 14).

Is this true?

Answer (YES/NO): YES